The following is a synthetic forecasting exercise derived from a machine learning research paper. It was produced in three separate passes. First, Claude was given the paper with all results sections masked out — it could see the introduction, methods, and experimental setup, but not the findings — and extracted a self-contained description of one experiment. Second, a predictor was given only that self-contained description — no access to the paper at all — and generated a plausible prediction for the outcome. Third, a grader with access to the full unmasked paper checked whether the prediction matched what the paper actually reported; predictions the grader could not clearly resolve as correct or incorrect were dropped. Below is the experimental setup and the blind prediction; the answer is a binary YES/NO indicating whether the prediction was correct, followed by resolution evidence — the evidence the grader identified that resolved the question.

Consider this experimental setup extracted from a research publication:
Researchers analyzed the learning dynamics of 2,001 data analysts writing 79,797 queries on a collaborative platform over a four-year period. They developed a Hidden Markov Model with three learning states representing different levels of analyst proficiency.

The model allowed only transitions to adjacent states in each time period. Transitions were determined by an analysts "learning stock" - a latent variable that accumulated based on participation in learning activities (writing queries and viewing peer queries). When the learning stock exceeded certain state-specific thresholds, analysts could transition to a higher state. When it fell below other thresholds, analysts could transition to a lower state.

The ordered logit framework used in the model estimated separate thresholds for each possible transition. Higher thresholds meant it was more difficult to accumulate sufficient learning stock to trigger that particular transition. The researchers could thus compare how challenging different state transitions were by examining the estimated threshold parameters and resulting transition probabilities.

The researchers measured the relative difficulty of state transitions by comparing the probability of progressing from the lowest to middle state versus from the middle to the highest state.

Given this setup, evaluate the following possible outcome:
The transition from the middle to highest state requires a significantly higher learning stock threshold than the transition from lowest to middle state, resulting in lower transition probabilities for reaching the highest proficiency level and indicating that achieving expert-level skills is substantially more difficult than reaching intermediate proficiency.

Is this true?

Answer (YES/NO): YES